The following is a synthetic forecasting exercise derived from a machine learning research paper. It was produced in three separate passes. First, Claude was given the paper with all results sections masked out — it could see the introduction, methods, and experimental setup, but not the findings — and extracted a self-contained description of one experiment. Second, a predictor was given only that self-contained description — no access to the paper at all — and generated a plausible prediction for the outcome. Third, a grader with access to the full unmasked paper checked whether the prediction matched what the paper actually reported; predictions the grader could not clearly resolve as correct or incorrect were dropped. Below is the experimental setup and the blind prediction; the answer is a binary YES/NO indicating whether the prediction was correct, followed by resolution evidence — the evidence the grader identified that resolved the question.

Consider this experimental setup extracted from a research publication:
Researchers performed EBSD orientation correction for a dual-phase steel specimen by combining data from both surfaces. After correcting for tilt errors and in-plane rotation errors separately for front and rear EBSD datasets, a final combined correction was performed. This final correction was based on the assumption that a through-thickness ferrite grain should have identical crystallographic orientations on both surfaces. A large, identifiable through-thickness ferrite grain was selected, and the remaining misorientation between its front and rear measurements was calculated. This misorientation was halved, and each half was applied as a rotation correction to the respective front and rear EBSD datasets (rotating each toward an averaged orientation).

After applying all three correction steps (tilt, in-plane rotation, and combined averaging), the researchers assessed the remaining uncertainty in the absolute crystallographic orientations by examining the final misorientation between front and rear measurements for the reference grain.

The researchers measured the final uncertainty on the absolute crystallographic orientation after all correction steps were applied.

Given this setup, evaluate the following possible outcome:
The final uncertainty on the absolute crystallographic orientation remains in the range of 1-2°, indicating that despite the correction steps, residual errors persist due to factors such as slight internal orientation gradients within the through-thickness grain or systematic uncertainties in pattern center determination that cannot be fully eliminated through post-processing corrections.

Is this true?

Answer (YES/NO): YES